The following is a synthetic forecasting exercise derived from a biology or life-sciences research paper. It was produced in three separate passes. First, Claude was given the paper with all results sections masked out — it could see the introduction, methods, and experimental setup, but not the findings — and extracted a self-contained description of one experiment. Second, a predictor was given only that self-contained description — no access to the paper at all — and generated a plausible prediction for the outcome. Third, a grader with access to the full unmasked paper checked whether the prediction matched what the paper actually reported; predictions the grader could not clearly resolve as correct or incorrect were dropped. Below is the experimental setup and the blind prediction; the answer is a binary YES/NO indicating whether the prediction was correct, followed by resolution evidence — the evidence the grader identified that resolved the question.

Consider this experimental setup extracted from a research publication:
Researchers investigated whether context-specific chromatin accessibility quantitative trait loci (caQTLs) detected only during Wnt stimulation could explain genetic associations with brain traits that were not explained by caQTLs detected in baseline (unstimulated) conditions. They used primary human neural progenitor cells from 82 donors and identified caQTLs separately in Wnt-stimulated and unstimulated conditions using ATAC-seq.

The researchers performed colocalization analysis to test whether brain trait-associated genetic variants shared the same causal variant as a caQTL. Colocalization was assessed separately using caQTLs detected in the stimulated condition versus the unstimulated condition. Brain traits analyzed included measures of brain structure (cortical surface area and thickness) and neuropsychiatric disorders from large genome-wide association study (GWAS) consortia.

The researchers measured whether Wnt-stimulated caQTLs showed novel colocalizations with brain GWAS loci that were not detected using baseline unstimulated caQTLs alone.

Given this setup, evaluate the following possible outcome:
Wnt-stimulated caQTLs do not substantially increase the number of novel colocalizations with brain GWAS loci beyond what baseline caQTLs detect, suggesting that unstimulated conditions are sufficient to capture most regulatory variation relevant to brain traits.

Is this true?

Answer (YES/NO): NO